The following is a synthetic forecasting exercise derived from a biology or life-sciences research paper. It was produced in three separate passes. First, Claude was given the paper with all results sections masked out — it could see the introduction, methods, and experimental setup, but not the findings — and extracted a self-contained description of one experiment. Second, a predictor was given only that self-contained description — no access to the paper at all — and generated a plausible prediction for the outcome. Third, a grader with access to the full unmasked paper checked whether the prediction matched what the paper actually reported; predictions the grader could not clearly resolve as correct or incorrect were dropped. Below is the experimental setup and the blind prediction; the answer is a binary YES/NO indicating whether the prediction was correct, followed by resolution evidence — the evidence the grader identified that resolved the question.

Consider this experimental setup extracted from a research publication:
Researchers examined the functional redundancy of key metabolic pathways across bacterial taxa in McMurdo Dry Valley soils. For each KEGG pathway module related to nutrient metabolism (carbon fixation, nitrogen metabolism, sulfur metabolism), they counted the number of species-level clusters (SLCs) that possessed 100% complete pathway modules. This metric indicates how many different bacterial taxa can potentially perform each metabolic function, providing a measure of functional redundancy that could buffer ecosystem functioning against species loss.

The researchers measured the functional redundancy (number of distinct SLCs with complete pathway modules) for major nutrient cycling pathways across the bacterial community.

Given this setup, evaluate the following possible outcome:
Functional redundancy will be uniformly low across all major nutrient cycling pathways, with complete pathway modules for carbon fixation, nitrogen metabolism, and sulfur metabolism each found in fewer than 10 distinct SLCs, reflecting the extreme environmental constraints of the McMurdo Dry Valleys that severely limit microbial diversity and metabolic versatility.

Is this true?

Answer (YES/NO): YES